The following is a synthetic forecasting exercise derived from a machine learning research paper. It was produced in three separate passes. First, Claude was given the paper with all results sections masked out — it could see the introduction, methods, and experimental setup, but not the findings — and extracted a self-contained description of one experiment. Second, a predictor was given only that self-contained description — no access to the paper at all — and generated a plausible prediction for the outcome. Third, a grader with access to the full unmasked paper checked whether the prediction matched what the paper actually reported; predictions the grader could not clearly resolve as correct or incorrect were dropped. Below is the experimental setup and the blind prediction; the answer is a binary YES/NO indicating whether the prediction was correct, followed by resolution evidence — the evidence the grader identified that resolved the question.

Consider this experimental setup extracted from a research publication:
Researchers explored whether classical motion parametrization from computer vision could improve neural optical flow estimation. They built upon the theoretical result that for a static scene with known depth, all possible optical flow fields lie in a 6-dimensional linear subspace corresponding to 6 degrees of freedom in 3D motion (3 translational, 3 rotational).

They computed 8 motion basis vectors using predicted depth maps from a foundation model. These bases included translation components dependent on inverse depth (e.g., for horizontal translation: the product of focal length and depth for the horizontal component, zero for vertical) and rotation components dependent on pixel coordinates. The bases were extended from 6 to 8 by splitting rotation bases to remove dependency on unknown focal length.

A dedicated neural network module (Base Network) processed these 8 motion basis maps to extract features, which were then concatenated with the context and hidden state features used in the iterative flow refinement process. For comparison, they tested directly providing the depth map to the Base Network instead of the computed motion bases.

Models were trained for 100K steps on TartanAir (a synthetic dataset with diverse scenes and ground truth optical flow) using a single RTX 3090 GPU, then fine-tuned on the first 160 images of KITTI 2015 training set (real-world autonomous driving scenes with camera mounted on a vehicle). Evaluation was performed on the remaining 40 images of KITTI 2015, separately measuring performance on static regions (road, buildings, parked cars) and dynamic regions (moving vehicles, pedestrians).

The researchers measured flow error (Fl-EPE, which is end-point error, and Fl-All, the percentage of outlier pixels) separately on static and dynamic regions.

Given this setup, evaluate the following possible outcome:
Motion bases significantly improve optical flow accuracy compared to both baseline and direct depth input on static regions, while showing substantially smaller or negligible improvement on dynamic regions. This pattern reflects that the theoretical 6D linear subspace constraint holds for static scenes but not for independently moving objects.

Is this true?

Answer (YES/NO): NO